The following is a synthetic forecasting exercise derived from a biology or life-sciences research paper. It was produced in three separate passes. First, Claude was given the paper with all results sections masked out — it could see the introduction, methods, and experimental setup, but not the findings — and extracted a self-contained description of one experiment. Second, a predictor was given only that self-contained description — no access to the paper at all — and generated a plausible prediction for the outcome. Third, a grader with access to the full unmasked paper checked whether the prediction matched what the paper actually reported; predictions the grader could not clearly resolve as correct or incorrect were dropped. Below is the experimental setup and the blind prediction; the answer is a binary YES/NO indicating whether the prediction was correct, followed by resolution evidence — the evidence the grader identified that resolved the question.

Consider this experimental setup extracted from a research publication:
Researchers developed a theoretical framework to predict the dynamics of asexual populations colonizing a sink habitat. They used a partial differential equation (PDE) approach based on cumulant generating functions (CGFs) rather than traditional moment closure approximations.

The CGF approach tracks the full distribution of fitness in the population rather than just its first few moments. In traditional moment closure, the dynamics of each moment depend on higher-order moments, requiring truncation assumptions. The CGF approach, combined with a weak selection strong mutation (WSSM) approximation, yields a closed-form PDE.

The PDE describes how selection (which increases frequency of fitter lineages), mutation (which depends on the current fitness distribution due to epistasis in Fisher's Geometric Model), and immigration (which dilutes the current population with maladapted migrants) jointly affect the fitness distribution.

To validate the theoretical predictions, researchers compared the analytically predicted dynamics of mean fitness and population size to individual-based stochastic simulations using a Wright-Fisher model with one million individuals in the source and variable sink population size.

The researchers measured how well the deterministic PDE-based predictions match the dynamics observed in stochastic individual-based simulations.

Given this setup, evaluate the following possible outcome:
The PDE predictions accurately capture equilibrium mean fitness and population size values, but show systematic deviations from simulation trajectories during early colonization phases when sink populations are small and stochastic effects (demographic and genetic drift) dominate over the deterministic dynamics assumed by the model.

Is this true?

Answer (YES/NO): NO